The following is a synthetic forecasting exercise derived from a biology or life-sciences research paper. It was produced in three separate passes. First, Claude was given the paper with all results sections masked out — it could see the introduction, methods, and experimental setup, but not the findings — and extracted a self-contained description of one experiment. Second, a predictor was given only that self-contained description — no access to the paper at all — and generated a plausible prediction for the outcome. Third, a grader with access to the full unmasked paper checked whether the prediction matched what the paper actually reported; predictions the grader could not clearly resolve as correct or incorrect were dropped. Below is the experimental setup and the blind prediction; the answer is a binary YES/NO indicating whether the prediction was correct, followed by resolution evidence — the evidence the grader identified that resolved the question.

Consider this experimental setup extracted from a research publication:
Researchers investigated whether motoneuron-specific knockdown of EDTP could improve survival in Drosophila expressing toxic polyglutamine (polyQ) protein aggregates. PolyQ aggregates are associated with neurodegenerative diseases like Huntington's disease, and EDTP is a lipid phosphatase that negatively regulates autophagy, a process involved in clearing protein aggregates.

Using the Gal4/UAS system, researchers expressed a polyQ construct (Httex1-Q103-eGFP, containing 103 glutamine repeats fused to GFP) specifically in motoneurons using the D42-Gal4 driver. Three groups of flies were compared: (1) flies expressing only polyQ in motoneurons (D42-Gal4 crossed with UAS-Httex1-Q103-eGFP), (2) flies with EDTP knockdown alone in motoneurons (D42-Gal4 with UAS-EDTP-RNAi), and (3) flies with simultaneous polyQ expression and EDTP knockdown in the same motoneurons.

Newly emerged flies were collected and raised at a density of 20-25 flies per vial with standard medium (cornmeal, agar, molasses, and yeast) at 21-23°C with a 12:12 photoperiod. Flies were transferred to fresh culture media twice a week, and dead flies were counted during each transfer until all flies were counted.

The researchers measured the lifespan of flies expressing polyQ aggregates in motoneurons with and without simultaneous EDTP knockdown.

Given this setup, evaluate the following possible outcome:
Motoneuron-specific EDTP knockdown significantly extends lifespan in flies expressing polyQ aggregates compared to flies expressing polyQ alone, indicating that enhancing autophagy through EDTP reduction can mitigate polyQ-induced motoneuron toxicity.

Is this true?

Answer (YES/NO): YES